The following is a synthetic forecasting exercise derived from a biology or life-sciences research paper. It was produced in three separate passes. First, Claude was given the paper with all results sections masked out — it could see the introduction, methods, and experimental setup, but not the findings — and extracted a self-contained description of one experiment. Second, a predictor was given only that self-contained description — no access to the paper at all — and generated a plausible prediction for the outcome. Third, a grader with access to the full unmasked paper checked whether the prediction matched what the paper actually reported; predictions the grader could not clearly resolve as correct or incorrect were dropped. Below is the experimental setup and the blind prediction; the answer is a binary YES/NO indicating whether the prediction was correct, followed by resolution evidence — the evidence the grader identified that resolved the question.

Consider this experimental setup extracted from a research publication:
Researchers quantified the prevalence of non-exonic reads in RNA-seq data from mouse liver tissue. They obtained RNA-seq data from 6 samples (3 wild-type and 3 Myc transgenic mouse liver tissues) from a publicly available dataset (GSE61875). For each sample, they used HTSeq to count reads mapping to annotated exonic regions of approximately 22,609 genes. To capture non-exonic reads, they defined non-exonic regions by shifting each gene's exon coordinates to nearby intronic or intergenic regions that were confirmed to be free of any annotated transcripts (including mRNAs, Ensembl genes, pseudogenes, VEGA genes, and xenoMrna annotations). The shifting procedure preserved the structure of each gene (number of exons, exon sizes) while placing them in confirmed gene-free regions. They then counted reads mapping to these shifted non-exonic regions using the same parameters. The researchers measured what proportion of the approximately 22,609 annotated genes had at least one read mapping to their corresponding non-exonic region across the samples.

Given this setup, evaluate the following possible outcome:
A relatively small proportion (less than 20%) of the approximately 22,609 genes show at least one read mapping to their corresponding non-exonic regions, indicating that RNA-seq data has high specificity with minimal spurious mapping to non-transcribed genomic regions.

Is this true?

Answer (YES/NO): NO